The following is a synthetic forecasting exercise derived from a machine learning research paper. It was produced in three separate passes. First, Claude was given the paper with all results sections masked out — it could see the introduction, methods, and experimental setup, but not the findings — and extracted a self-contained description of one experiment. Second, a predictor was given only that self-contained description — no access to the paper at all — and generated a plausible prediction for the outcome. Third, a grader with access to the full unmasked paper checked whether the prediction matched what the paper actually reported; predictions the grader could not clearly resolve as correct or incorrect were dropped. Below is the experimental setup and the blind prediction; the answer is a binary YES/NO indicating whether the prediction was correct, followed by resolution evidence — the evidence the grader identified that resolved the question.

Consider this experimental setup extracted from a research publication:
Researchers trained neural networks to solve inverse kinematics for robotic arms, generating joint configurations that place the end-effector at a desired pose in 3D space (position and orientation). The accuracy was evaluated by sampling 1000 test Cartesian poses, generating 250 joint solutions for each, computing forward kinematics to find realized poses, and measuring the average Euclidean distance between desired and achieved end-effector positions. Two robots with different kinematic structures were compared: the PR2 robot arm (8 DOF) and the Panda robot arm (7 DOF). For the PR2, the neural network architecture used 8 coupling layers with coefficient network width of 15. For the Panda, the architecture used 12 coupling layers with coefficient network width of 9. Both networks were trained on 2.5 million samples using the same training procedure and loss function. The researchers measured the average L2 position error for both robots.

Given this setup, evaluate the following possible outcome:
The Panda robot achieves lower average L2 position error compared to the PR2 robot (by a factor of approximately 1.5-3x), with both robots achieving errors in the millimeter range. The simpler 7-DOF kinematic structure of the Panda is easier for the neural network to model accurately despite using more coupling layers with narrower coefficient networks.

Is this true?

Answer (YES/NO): NO